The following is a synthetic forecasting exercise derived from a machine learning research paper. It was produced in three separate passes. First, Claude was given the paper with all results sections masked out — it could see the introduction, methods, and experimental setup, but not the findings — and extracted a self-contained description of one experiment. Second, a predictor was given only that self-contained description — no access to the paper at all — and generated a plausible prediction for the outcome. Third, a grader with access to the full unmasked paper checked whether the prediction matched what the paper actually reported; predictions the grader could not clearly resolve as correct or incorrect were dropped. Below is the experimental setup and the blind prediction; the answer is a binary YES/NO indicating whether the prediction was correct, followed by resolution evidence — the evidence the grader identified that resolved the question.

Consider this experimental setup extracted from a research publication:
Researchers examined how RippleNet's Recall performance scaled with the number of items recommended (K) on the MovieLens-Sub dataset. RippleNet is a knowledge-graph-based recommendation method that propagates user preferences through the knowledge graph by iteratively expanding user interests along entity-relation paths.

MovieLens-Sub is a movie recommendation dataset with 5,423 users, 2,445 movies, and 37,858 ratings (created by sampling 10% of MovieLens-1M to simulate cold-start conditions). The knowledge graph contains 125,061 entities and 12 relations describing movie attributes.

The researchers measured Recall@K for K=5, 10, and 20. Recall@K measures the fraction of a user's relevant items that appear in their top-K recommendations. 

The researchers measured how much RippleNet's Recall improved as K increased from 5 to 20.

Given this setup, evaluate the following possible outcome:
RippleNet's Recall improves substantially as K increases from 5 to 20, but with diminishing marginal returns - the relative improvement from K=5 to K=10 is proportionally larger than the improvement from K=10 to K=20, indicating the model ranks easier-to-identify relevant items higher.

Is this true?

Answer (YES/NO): YES